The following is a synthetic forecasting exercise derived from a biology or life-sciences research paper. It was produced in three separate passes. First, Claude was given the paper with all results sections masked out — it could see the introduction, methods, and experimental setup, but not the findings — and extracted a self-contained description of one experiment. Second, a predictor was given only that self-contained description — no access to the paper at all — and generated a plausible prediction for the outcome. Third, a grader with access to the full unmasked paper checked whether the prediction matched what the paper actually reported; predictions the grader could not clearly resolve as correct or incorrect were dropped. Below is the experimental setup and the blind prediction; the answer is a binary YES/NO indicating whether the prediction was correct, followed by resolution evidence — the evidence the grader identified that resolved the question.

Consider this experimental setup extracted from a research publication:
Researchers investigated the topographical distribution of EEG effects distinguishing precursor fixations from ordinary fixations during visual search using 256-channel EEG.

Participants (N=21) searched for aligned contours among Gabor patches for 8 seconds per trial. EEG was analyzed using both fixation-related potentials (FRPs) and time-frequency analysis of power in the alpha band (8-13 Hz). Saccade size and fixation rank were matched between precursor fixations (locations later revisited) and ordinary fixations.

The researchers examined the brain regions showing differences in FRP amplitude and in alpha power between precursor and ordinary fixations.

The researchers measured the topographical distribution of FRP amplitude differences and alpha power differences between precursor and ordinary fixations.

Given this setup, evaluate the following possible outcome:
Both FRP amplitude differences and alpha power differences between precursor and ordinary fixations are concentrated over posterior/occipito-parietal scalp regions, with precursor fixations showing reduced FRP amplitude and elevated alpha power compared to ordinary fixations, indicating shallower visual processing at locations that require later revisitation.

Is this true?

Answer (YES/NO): NO